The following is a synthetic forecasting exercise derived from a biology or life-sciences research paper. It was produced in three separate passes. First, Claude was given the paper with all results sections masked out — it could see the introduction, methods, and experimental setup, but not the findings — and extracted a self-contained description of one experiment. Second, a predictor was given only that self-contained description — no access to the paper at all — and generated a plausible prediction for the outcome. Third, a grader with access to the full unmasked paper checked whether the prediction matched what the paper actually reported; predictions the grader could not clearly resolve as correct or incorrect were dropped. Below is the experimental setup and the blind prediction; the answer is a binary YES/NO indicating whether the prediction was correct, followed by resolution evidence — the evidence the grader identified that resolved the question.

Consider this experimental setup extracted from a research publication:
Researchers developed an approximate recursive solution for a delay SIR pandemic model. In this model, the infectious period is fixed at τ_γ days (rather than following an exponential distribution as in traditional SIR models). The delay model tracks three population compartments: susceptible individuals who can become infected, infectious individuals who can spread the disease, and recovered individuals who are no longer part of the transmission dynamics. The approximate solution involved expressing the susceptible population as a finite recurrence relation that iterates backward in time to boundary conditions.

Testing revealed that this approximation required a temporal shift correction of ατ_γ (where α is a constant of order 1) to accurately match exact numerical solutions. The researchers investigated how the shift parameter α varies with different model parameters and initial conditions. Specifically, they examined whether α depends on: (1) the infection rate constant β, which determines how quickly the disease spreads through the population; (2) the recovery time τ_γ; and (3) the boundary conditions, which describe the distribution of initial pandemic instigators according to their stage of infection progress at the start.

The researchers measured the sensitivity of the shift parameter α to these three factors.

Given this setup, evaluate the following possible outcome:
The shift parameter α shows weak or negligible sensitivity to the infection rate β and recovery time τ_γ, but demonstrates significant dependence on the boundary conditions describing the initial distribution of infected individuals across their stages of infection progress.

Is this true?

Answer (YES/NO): NO